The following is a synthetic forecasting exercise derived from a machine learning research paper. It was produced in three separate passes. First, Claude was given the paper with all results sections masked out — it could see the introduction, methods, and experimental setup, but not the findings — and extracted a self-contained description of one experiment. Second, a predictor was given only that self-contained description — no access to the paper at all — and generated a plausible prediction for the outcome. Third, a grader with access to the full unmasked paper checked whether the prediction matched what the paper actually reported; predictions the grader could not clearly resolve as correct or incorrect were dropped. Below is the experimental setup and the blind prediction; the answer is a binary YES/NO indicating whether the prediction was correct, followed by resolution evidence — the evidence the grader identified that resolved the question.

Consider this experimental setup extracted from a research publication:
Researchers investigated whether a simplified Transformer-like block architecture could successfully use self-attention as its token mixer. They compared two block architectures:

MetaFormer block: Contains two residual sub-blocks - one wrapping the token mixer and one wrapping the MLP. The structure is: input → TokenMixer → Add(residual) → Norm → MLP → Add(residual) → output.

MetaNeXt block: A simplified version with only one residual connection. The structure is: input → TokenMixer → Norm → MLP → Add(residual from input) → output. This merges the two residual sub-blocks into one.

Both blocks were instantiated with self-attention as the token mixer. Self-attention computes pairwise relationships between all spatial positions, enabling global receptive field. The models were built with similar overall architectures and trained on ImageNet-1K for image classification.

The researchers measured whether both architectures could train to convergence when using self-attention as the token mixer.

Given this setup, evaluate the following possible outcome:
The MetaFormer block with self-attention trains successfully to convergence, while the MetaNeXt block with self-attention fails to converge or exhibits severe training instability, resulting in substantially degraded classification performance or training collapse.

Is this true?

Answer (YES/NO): YES